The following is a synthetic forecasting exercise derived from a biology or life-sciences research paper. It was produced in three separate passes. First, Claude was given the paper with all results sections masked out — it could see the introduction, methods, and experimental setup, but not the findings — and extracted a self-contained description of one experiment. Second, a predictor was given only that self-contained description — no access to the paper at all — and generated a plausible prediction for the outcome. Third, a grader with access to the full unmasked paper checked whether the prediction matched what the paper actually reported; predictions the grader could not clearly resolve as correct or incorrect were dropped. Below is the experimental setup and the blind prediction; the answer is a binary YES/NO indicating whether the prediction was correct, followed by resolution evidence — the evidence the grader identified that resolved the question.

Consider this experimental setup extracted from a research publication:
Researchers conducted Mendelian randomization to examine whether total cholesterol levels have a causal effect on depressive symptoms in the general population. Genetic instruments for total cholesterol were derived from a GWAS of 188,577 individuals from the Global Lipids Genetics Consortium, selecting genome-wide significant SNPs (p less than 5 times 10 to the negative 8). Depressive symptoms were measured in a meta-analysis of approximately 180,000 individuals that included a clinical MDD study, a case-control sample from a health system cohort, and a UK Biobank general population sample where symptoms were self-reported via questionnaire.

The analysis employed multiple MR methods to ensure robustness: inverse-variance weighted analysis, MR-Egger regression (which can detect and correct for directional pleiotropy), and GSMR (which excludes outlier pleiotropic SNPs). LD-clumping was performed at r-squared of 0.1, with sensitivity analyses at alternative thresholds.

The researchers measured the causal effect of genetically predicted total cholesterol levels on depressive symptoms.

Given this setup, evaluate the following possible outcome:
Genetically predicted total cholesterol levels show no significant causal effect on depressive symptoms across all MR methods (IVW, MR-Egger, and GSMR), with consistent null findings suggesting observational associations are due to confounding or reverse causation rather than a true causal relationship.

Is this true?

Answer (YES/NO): YES